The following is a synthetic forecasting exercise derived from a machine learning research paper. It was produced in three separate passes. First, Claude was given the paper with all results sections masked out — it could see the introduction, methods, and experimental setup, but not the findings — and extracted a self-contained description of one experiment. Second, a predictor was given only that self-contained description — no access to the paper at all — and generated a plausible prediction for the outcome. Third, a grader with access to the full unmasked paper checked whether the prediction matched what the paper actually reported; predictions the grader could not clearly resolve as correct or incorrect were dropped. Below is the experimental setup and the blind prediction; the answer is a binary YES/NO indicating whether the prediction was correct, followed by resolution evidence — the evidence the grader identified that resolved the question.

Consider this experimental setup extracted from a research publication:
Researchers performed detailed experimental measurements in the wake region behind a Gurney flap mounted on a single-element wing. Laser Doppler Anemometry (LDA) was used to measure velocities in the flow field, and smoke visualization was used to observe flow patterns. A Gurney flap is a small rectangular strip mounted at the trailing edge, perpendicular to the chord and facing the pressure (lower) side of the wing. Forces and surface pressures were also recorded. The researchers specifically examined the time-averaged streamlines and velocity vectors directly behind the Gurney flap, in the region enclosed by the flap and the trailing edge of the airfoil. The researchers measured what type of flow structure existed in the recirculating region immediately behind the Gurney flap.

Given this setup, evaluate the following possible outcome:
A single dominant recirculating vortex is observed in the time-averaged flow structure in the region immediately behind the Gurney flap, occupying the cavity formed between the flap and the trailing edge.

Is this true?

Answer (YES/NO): NO